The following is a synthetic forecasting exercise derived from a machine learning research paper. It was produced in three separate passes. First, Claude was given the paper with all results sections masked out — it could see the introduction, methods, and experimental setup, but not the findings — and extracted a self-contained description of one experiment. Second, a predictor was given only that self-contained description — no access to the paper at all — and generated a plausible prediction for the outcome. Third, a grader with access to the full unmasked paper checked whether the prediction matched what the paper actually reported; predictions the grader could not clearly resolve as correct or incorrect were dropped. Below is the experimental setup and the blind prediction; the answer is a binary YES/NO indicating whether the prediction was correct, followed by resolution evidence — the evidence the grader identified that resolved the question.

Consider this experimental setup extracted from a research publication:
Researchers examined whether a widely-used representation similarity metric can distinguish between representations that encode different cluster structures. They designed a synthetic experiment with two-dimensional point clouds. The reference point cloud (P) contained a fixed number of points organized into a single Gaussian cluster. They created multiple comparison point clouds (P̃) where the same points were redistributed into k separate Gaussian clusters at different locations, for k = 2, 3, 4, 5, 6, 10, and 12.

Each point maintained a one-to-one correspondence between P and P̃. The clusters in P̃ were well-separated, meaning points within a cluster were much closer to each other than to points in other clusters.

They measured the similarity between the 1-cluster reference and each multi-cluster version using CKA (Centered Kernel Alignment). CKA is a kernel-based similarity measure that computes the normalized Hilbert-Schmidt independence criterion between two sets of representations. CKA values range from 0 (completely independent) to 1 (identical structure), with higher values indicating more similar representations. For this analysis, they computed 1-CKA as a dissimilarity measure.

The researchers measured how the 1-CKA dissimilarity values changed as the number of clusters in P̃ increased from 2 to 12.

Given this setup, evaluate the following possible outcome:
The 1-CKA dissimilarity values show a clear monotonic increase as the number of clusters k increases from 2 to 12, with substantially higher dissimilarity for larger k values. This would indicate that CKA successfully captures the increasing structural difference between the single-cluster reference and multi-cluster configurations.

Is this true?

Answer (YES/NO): NO